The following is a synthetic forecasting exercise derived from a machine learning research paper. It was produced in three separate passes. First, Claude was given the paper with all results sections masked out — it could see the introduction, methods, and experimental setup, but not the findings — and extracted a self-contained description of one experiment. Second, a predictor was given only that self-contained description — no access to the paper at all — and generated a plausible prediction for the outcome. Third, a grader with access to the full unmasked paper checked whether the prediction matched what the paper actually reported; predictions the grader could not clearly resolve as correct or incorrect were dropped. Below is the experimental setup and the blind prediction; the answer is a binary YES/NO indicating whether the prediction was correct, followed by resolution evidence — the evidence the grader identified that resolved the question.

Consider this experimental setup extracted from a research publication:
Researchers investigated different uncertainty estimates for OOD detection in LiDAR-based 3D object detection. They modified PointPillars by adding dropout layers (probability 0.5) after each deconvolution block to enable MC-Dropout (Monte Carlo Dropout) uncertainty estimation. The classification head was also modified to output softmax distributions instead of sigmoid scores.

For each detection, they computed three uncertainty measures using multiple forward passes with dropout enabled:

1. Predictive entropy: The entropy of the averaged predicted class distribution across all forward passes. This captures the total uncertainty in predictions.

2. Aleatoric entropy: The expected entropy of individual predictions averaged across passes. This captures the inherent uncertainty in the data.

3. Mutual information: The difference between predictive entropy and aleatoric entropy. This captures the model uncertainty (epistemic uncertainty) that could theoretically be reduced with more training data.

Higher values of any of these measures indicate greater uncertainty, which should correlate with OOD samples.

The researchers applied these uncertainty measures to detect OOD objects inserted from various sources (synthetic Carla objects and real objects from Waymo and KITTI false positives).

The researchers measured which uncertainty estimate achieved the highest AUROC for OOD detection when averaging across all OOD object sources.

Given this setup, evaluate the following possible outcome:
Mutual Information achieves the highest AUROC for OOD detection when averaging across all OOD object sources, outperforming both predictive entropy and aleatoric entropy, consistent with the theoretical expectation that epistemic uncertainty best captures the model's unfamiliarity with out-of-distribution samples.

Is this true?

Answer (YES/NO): NO